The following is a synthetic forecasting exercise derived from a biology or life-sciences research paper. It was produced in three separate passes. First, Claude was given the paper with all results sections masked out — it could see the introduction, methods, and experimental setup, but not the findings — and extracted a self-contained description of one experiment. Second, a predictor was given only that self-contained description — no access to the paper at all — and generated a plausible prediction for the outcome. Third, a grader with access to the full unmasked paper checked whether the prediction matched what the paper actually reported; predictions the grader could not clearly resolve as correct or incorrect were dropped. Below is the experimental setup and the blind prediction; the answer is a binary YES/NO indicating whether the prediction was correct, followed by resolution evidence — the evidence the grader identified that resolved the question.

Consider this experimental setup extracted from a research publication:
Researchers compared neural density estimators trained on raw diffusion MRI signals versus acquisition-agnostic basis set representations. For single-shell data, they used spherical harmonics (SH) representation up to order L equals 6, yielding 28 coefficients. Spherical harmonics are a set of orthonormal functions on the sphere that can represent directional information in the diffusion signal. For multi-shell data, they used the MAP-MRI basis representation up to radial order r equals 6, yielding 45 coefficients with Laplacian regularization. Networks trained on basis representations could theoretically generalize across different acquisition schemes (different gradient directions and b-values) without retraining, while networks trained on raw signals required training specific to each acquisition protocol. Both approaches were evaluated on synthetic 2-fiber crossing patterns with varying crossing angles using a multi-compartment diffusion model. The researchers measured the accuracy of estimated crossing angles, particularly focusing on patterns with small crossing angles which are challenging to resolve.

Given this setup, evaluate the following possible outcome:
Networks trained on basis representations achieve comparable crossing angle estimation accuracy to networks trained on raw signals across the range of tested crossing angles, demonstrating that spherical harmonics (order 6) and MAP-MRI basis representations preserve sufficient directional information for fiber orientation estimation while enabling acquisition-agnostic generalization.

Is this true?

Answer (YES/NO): NO